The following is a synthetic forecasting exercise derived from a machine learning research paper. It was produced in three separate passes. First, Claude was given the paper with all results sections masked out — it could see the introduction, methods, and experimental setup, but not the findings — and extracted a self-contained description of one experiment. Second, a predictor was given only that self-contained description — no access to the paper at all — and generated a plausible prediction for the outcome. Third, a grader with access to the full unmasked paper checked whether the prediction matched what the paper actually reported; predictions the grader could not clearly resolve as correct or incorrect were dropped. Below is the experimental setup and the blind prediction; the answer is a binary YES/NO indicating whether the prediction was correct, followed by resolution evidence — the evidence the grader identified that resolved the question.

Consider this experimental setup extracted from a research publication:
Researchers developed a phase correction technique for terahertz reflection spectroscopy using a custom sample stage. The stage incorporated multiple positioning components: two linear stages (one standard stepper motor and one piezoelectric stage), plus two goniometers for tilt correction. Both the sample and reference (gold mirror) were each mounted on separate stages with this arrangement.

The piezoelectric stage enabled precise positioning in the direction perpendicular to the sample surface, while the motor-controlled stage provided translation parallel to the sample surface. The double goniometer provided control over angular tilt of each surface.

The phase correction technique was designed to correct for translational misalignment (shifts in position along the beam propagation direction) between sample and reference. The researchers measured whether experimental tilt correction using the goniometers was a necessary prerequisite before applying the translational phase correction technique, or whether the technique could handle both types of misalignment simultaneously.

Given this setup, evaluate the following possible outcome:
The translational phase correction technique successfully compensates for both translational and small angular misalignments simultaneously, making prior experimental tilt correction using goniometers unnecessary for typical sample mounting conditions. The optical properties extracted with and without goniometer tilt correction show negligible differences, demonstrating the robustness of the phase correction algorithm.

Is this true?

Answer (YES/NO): NO